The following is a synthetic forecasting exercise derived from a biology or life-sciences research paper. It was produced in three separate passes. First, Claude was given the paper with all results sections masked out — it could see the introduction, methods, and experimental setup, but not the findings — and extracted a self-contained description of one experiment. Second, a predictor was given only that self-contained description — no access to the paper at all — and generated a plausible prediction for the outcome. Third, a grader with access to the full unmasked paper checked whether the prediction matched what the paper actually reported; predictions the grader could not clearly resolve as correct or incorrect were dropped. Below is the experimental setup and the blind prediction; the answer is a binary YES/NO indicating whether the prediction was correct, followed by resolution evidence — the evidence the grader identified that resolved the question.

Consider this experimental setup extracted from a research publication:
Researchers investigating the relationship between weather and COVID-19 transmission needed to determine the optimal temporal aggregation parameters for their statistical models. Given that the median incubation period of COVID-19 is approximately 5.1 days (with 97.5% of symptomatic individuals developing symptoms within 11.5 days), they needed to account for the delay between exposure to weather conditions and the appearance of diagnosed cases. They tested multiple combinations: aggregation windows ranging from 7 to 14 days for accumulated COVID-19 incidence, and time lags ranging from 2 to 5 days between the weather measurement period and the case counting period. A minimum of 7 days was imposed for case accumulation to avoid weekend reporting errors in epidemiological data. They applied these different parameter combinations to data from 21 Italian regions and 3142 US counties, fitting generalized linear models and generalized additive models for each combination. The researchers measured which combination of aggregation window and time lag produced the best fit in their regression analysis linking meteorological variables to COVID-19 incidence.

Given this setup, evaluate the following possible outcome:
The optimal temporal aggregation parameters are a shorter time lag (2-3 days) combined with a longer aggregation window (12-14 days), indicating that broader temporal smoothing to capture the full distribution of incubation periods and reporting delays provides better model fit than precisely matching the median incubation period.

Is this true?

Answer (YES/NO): NO